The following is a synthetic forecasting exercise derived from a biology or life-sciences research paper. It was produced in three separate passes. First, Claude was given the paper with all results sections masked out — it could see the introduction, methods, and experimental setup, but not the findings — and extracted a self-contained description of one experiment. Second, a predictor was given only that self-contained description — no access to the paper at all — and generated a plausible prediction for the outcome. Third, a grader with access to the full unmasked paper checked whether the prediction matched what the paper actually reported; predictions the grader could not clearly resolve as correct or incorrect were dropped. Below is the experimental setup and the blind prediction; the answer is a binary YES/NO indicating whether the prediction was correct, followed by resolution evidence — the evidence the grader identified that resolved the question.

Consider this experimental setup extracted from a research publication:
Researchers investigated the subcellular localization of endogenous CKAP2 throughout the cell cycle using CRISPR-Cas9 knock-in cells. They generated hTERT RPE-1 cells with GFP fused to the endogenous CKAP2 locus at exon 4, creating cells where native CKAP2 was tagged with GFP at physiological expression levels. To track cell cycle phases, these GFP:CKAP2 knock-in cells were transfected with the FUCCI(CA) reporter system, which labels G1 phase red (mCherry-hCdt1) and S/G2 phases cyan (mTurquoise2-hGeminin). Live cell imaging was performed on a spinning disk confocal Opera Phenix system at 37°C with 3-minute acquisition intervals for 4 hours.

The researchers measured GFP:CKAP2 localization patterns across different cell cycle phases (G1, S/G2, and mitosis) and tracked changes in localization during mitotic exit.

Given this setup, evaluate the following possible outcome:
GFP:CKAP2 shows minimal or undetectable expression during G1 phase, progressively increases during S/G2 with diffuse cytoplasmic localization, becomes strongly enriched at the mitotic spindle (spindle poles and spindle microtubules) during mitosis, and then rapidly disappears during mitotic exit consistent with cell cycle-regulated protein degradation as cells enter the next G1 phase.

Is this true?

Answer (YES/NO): NO